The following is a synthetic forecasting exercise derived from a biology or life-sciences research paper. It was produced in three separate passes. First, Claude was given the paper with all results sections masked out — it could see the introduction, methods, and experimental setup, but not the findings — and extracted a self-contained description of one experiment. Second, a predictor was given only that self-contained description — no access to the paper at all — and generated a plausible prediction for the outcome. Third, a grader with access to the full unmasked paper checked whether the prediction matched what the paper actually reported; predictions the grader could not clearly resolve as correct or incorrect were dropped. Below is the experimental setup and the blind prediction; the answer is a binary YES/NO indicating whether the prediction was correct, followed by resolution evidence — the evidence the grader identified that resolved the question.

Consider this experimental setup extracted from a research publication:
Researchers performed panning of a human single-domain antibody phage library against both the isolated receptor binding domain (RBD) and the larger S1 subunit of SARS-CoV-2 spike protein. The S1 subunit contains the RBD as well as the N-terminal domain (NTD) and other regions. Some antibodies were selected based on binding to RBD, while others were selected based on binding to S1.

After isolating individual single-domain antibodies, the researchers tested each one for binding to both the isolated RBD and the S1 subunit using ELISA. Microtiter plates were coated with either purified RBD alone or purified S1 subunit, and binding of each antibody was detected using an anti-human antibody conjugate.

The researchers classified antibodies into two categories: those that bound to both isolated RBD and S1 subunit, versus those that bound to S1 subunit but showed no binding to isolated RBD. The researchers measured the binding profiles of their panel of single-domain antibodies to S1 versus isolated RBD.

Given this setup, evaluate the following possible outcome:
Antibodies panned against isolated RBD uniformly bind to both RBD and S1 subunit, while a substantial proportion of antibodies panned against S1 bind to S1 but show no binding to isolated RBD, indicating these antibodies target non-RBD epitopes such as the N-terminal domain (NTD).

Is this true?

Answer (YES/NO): NO